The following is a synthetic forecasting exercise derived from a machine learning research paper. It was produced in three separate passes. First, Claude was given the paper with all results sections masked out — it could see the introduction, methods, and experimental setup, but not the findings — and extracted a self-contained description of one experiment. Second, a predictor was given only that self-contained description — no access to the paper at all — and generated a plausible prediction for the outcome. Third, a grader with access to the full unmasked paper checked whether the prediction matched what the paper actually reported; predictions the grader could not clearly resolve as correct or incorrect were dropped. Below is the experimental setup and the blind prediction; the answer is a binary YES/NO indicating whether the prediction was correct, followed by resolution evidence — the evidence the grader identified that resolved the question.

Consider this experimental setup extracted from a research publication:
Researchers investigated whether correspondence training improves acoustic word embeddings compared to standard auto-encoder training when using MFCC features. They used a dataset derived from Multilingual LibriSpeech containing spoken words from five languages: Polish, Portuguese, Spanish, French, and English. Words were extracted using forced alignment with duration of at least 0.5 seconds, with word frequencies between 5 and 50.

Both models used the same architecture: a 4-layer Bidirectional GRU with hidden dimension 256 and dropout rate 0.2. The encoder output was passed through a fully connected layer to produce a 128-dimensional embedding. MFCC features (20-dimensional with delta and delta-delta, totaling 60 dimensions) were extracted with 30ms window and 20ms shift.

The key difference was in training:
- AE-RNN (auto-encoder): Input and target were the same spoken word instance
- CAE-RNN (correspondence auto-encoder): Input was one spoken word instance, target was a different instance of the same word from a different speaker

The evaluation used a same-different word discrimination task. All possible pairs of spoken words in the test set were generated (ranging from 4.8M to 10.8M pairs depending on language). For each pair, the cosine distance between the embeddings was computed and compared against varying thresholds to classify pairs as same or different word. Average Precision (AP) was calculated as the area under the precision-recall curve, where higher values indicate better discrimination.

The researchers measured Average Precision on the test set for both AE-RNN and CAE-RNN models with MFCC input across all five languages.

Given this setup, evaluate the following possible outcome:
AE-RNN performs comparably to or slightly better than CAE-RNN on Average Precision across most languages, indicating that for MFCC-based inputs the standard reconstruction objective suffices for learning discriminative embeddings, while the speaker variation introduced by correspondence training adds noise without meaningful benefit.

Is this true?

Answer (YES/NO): NO